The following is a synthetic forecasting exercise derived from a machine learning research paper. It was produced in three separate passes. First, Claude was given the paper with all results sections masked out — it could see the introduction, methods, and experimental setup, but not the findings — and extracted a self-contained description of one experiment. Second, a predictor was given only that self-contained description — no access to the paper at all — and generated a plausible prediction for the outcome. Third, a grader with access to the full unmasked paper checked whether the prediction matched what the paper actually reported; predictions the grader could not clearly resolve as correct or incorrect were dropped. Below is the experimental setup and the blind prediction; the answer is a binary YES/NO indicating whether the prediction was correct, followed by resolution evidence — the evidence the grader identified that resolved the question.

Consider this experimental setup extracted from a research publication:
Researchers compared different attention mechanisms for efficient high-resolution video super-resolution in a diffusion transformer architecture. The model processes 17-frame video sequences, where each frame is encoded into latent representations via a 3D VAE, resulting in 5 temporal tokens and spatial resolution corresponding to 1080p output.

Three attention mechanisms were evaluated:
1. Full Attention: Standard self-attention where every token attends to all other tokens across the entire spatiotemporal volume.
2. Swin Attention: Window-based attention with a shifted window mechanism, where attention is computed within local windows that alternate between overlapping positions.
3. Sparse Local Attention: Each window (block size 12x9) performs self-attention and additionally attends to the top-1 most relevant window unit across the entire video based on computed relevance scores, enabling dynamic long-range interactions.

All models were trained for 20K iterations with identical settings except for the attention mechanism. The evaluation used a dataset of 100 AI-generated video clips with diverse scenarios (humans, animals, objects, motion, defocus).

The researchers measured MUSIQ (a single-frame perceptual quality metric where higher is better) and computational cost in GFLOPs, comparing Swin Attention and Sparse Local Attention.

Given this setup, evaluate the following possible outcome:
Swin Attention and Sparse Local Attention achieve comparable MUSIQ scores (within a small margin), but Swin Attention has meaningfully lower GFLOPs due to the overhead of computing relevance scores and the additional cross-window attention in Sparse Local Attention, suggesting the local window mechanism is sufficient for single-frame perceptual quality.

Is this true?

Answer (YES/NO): NO